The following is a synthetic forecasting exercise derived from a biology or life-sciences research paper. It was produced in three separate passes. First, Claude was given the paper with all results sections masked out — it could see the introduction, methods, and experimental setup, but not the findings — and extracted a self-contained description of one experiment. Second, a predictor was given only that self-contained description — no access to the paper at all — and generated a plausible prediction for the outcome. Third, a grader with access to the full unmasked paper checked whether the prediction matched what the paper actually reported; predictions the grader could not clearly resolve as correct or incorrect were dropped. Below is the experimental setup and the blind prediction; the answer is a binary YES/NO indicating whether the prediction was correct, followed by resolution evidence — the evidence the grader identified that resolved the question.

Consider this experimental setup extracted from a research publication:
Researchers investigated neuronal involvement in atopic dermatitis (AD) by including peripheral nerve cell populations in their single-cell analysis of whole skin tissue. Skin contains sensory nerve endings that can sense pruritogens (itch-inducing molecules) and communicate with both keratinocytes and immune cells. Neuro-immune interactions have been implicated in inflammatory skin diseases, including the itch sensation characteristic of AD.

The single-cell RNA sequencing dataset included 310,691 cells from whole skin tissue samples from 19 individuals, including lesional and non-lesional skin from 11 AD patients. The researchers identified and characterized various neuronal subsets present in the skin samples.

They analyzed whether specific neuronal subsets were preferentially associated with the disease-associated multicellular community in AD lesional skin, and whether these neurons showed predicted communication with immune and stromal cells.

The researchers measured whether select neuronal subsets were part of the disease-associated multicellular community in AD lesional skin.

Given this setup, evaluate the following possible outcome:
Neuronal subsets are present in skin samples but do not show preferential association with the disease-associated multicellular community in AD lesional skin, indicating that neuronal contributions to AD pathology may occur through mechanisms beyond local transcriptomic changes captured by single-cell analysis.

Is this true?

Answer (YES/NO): NO